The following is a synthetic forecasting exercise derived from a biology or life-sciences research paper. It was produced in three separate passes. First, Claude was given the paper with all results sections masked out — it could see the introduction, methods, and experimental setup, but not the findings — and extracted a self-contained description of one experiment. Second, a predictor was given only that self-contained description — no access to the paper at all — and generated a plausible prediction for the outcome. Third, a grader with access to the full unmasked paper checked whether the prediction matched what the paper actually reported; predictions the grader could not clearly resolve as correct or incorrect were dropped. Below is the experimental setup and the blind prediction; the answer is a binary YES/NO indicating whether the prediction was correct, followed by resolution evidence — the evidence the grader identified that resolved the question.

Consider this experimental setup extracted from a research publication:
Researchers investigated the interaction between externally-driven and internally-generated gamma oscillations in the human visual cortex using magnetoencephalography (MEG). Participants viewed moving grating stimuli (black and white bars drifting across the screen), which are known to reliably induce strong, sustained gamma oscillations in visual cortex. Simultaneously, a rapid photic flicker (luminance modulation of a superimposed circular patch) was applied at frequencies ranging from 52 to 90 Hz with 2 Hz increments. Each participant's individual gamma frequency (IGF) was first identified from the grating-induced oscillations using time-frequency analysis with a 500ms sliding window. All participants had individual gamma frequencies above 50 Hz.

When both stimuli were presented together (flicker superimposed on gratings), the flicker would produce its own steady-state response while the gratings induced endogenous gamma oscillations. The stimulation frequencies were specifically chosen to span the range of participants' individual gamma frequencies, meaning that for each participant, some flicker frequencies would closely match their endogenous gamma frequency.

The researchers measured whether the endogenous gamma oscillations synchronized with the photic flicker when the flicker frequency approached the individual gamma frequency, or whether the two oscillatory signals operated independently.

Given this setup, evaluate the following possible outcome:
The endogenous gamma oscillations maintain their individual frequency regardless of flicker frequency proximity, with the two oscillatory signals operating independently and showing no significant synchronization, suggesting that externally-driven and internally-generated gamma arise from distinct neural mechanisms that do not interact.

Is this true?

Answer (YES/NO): YES